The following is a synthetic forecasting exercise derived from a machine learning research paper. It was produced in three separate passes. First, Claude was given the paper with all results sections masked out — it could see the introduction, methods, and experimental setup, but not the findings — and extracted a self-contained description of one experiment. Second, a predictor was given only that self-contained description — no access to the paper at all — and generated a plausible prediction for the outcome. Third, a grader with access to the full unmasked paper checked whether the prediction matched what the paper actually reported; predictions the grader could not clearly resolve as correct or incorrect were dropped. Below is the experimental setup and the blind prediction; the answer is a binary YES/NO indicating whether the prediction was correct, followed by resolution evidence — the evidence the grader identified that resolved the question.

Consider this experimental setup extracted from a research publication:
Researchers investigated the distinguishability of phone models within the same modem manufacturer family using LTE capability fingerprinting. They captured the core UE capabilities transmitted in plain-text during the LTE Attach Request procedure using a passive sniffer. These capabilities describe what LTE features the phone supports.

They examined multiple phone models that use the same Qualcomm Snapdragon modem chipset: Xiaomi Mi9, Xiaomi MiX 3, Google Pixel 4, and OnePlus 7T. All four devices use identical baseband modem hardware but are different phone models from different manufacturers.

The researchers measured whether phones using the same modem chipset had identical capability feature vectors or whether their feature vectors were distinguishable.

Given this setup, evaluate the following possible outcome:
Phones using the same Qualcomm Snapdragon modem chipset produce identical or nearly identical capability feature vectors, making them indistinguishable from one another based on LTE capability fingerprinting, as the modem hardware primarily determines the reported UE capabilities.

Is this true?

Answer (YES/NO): NO